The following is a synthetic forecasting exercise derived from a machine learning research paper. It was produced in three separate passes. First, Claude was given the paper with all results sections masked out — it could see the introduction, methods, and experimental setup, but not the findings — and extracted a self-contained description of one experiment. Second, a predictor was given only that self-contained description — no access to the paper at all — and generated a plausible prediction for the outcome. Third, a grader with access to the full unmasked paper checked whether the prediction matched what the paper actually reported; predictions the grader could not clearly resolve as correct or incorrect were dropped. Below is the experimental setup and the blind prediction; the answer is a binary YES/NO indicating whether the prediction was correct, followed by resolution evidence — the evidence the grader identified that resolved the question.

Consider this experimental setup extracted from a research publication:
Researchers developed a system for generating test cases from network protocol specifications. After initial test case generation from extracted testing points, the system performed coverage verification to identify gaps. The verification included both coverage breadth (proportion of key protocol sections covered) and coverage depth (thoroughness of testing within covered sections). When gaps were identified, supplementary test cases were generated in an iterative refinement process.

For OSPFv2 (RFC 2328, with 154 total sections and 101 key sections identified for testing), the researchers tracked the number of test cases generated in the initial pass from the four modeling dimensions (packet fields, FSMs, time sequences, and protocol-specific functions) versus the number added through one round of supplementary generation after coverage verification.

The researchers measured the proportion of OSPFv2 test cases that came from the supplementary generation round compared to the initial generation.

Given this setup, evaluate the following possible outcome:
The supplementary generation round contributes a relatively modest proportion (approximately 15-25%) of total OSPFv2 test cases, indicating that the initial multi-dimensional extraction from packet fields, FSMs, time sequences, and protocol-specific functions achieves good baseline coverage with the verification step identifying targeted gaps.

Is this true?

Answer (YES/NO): NO